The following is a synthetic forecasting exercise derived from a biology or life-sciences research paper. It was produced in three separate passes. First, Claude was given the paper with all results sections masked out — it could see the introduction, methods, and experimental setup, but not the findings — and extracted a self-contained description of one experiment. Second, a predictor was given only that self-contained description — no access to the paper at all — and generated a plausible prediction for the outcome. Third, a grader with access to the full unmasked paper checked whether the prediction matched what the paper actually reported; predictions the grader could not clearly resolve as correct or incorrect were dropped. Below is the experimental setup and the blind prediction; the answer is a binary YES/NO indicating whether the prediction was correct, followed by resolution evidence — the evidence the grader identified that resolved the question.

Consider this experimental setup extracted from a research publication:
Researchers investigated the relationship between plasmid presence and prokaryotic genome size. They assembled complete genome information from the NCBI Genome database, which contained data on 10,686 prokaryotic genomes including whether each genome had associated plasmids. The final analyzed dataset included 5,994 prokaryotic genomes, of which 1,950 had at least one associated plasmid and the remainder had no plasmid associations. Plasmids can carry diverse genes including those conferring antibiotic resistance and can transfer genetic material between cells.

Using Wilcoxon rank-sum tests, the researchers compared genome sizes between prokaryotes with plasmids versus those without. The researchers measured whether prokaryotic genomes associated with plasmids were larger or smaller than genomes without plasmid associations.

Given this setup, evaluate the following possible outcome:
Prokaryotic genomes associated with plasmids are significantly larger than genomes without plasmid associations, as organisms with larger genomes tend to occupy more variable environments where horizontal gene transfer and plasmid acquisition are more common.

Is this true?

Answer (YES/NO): YES